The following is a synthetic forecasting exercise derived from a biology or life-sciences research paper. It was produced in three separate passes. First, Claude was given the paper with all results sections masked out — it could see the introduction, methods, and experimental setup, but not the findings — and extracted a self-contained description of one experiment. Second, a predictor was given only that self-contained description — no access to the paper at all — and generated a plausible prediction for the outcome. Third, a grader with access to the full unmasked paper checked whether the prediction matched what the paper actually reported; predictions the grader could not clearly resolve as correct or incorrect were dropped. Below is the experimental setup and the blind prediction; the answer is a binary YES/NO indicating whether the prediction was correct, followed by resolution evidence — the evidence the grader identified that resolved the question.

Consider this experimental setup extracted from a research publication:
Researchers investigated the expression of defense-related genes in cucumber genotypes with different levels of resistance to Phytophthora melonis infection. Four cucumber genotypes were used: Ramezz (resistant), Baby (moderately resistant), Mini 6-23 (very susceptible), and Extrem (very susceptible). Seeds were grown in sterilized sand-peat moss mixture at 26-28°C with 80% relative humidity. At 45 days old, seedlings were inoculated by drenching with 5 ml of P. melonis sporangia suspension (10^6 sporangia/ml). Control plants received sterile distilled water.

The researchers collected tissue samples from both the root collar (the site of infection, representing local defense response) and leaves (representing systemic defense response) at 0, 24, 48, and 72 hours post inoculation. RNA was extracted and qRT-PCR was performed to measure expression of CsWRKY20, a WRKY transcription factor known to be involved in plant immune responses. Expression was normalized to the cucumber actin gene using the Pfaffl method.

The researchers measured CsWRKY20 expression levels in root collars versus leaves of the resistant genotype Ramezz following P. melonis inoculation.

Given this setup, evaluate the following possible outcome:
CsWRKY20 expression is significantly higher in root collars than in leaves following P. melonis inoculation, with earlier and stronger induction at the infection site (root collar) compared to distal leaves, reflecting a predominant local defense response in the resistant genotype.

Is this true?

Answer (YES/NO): NO